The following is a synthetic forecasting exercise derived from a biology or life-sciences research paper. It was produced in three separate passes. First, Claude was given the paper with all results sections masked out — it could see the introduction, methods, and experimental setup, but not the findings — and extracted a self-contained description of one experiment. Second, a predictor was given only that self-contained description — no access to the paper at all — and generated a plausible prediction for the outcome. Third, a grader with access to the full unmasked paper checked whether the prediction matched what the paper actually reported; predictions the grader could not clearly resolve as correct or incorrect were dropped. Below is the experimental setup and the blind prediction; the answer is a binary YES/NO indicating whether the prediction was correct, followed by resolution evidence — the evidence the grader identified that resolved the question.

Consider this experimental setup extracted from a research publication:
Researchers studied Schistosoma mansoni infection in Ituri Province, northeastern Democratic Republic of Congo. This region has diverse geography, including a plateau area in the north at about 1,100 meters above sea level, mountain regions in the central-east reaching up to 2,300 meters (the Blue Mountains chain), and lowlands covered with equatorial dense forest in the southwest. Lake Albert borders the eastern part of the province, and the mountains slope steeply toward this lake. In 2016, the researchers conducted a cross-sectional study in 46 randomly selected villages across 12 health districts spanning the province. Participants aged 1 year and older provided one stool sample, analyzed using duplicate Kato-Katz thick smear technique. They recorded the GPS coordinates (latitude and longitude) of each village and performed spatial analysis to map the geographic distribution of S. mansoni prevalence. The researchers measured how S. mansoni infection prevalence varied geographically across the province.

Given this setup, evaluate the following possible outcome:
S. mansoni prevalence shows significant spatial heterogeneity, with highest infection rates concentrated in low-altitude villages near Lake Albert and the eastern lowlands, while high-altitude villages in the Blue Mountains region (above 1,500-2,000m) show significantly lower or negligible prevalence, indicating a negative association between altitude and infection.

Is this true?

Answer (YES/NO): YES